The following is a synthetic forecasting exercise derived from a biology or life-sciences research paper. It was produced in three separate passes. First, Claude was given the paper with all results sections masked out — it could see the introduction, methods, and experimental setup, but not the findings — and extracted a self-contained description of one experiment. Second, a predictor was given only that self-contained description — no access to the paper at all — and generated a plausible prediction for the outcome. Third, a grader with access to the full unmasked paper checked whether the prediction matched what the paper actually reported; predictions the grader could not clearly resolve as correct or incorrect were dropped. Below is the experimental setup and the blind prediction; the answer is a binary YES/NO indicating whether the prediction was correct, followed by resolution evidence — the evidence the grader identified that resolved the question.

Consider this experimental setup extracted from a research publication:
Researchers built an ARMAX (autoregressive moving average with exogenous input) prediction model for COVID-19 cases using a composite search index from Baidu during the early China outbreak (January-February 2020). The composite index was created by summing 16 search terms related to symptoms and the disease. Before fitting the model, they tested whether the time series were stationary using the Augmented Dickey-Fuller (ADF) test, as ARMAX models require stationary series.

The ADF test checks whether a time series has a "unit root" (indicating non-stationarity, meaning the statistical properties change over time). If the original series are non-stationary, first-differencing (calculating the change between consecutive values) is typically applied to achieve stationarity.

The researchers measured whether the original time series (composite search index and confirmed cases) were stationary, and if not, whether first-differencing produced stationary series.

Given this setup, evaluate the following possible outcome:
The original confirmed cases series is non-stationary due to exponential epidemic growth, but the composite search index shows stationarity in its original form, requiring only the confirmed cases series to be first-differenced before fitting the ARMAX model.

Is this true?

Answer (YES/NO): NO